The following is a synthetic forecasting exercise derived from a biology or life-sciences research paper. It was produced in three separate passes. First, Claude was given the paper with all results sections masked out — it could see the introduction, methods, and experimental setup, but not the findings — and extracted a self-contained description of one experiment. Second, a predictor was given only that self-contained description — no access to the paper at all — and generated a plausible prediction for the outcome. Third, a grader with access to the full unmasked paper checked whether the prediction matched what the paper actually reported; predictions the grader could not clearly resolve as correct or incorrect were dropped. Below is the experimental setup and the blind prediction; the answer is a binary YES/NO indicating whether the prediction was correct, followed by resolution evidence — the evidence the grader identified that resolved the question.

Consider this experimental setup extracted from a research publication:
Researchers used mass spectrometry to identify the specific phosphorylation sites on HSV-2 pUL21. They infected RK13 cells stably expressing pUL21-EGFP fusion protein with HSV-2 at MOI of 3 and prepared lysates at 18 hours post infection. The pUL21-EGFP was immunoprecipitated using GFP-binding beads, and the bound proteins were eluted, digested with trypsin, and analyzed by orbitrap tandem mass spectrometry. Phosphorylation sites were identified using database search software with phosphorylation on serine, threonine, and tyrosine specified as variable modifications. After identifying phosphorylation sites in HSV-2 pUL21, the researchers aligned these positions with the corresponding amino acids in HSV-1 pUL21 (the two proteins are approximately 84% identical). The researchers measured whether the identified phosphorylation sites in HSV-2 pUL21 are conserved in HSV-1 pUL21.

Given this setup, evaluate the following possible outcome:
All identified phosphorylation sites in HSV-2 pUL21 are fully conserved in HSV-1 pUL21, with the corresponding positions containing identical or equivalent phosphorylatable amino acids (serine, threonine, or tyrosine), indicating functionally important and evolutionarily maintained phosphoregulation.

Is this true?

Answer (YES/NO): NO